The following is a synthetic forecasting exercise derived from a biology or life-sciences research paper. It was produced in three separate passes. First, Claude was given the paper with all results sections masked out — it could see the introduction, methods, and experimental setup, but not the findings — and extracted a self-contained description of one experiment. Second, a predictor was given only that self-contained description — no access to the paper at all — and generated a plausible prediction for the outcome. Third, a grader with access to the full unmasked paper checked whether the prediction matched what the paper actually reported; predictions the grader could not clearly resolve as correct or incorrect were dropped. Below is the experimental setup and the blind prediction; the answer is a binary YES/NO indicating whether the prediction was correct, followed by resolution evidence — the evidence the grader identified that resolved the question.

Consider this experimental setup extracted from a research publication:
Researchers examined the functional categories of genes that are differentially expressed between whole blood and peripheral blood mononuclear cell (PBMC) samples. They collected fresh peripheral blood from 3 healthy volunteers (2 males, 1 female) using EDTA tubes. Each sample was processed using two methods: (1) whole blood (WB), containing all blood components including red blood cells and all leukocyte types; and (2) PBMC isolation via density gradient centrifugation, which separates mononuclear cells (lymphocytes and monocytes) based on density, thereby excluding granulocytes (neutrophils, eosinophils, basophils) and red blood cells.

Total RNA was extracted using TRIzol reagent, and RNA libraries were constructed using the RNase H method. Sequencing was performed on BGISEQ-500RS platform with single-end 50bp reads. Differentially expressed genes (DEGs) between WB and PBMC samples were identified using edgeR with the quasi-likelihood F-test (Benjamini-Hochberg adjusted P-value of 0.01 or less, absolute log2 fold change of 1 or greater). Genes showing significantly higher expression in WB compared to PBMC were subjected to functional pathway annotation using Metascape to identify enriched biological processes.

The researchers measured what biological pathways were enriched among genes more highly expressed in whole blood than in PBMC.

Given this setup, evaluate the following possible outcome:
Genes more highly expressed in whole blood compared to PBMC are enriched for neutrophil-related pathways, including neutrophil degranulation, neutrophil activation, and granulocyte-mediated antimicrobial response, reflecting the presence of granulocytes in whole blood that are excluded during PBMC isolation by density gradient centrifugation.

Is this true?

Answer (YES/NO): YES